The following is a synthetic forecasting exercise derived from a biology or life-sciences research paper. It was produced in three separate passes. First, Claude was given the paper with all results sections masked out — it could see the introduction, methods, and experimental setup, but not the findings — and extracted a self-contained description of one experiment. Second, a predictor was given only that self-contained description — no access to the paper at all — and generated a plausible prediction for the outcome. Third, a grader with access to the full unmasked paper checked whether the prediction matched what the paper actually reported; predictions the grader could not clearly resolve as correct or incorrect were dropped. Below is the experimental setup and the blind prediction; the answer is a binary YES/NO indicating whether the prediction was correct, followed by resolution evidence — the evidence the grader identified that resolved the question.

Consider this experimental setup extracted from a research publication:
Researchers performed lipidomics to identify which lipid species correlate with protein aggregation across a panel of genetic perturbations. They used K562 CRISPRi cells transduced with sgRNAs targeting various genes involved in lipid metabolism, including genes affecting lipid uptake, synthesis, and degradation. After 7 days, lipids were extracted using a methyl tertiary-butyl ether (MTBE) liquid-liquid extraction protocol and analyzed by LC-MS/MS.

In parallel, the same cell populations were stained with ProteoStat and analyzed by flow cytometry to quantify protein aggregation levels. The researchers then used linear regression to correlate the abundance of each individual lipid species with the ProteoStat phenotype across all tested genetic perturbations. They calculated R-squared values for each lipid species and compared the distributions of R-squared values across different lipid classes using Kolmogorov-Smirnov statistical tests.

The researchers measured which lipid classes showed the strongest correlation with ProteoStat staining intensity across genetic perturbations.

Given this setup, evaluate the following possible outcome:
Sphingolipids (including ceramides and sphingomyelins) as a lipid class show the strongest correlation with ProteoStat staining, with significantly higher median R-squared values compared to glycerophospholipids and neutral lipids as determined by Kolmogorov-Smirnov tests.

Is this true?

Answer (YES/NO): NO